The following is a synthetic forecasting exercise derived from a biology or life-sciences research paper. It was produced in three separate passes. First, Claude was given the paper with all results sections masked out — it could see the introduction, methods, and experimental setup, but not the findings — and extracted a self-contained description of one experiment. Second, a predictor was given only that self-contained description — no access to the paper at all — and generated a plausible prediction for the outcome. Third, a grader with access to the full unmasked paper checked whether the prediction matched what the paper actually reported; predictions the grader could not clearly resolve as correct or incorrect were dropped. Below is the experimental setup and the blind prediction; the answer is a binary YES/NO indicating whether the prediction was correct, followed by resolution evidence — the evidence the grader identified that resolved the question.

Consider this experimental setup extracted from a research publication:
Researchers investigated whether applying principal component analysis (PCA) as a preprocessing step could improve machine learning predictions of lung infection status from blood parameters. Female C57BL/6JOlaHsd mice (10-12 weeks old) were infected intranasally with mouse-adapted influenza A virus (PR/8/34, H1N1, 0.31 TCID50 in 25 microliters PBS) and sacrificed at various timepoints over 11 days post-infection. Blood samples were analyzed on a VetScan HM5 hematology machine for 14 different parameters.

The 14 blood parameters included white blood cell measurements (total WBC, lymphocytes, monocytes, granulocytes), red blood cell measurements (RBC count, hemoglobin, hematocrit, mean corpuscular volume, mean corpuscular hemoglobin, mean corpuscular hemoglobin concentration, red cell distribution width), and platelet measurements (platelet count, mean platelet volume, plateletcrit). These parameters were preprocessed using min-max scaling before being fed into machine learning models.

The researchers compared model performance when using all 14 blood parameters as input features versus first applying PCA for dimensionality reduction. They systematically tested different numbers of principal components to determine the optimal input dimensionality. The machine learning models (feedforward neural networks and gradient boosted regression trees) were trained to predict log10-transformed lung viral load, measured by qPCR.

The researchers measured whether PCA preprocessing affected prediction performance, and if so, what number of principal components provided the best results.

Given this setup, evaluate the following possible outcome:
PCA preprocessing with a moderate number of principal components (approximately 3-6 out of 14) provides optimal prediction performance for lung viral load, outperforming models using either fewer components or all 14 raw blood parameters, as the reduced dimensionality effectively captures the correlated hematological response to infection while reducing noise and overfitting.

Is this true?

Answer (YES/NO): YES